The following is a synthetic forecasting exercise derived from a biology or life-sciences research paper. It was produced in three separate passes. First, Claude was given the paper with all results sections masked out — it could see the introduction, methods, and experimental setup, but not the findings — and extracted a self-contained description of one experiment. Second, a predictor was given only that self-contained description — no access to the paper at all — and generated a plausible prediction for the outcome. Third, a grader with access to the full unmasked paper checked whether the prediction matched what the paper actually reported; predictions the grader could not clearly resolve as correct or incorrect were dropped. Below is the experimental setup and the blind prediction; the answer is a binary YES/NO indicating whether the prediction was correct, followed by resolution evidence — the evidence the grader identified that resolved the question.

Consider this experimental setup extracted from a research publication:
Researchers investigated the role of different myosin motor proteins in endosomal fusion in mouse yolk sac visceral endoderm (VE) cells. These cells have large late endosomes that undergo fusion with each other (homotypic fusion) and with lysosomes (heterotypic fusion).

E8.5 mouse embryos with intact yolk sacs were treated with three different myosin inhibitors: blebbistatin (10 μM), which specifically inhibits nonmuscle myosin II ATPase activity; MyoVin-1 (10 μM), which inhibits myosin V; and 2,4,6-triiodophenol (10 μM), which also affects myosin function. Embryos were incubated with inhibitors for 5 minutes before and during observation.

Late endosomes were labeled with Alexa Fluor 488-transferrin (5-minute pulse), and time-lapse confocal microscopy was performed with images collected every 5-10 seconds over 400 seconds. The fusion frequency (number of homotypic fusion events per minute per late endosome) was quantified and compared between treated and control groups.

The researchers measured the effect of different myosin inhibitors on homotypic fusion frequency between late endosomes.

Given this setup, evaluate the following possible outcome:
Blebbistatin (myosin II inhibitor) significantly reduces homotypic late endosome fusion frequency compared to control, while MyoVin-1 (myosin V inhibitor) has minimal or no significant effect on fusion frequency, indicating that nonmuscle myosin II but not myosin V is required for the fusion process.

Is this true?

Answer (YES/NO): NO